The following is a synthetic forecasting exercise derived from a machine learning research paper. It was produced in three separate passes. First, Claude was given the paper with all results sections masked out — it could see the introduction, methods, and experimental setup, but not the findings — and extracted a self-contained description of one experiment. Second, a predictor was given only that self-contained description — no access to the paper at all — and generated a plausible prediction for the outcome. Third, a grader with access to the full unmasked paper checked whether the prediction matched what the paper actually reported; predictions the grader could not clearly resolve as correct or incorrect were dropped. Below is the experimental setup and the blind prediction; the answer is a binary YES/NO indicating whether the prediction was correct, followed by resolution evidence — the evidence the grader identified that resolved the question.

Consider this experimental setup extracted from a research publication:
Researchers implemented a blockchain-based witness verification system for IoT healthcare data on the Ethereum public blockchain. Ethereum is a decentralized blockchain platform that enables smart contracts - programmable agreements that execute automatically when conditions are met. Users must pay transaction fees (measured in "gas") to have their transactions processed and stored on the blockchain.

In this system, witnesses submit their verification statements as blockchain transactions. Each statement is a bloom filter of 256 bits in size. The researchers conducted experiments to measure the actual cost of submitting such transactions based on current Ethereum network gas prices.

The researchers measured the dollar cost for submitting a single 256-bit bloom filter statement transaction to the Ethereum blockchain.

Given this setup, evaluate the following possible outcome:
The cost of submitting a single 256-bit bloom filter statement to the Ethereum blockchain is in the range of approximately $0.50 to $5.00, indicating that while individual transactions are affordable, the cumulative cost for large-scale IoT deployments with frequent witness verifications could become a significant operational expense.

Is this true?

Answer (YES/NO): NO